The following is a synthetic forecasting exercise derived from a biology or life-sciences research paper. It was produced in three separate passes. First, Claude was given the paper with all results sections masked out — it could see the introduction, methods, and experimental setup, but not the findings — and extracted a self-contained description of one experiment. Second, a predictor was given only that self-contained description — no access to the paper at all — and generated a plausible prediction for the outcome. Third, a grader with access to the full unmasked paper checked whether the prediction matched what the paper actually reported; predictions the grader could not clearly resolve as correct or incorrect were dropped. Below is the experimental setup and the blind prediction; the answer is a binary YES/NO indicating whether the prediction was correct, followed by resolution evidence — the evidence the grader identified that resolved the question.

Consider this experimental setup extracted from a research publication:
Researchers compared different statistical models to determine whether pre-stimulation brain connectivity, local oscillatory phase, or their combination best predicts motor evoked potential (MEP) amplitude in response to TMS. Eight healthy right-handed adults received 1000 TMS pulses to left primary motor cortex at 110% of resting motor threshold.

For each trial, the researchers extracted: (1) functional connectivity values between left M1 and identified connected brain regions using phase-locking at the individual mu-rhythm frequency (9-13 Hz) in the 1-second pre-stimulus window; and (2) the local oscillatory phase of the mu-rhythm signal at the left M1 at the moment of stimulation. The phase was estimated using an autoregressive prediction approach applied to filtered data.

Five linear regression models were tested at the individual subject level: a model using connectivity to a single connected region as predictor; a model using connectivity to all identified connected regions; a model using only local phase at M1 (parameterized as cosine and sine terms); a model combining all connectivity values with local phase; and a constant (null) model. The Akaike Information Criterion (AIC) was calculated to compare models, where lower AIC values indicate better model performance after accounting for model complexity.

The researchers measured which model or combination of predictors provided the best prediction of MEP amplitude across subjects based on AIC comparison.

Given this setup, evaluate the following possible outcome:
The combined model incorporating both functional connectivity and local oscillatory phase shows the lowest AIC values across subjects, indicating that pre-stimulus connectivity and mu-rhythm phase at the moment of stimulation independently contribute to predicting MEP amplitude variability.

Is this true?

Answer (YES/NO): YES